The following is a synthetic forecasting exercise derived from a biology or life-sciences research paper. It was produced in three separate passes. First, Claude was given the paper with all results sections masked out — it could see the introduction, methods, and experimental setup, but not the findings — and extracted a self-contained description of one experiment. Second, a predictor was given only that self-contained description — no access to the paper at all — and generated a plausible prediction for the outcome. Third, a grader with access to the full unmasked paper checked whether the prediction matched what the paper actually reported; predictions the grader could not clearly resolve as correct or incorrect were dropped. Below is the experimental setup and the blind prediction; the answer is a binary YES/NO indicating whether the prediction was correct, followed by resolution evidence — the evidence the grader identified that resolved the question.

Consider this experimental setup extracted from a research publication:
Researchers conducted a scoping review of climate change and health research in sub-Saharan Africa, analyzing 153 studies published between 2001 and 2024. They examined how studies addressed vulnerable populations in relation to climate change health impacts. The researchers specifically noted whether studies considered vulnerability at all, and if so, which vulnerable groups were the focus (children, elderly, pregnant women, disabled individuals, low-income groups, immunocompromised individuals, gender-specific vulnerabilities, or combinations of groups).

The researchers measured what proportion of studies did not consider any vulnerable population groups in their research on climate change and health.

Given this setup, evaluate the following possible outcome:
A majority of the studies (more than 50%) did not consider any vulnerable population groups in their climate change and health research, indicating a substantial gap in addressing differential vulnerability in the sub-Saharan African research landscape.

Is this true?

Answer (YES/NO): NO